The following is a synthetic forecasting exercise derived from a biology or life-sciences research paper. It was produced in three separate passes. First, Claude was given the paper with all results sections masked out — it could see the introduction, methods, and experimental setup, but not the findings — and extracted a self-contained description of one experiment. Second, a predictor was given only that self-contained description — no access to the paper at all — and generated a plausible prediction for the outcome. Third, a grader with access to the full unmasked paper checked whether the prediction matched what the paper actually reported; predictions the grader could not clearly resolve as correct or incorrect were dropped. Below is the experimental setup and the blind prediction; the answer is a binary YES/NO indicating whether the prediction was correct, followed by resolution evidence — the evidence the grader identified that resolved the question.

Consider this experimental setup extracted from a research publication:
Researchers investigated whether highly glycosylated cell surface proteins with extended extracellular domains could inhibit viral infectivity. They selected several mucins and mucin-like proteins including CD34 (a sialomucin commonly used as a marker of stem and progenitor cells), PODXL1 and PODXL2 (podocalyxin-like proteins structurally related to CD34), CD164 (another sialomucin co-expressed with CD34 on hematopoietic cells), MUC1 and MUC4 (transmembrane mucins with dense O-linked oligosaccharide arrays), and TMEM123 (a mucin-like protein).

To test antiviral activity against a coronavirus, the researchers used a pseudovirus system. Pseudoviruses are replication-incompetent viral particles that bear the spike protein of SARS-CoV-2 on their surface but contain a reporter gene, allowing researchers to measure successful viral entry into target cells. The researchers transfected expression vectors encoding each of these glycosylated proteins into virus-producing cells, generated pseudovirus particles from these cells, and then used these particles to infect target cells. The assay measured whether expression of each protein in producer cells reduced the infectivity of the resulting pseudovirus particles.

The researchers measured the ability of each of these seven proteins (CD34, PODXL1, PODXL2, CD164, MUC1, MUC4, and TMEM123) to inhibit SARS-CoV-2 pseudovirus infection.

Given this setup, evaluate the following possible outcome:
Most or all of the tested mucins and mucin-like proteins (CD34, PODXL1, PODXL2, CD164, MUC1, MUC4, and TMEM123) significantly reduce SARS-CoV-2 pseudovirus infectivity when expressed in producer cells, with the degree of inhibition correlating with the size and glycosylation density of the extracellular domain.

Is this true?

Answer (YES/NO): NO